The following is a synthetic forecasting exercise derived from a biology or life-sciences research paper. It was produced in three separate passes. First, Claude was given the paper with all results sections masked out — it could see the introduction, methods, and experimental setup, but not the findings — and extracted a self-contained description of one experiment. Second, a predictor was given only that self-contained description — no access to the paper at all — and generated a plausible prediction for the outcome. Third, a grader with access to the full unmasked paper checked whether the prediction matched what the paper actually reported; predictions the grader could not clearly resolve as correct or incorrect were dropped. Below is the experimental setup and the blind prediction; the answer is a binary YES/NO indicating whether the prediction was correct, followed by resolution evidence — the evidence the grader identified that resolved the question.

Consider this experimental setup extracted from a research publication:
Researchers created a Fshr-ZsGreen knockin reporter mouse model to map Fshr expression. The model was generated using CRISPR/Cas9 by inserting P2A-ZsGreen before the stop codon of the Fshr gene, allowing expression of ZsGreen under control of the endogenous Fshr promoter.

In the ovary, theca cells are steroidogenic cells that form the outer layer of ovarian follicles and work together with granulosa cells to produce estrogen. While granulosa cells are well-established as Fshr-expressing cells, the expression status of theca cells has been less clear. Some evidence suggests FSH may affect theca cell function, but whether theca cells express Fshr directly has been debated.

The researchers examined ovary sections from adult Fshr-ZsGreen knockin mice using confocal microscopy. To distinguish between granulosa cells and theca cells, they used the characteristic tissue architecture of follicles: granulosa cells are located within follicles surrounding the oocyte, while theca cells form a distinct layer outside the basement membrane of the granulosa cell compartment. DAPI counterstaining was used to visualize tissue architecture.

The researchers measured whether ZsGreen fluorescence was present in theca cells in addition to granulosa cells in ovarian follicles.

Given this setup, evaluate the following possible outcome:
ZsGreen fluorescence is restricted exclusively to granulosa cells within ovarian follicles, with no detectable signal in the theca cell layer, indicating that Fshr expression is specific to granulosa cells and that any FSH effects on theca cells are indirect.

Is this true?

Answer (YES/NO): NO